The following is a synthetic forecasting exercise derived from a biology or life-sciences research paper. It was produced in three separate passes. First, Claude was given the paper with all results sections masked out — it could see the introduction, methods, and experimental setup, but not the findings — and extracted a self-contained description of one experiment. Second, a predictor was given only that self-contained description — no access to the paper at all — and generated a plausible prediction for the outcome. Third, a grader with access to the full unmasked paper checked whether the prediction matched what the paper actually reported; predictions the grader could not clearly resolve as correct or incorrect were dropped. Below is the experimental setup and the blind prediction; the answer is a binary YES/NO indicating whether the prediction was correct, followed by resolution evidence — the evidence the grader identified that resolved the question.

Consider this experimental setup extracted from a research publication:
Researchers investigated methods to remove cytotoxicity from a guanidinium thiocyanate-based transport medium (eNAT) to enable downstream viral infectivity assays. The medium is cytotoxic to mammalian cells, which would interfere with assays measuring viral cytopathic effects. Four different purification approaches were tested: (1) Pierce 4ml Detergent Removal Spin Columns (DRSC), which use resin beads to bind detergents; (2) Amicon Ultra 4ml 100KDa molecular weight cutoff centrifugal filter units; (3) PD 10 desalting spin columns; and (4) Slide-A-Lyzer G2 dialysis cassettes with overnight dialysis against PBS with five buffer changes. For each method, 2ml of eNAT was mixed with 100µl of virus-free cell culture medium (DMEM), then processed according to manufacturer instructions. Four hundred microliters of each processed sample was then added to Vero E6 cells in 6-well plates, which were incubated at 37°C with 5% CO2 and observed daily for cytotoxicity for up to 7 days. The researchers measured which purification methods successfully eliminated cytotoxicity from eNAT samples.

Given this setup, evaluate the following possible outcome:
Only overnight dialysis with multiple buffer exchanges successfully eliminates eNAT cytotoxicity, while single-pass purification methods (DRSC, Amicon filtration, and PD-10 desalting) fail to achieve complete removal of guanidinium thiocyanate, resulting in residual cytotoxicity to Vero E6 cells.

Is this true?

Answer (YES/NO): NO